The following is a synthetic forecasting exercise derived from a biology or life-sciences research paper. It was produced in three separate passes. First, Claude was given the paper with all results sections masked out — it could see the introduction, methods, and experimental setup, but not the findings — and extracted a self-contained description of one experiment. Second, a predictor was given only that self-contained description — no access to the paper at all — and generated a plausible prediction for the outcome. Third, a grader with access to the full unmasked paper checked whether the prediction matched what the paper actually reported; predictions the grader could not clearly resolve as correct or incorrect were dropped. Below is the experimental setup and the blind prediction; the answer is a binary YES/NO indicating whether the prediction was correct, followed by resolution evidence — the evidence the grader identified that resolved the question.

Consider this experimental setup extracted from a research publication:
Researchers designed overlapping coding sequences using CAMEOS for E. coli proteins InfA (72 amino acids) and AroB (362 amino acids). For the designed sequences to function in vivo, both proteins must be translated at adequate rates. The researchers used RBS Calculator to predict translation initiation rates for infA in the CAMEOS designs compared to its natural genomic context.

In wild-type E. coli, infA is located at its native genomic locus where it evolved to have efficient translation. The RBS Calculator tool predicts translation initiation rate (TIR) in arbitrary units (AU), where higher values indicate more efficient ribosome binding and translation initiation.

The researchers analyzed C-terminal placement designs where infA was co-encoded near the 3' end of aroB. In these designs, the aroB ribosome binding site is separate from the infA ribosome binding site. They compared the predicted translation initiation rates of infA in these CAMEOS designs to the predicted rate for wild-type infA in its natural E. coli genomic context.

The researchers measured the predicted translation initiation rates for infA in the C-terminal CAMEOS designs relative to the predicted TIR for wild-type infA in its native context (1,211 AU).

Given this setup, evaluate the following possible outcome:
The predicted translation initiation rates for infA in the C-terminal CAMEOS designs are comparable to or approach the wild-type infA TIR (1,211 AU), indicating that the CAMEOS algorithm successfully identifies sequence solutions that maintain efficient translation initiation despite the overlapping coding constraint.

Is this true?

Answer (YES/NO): NO